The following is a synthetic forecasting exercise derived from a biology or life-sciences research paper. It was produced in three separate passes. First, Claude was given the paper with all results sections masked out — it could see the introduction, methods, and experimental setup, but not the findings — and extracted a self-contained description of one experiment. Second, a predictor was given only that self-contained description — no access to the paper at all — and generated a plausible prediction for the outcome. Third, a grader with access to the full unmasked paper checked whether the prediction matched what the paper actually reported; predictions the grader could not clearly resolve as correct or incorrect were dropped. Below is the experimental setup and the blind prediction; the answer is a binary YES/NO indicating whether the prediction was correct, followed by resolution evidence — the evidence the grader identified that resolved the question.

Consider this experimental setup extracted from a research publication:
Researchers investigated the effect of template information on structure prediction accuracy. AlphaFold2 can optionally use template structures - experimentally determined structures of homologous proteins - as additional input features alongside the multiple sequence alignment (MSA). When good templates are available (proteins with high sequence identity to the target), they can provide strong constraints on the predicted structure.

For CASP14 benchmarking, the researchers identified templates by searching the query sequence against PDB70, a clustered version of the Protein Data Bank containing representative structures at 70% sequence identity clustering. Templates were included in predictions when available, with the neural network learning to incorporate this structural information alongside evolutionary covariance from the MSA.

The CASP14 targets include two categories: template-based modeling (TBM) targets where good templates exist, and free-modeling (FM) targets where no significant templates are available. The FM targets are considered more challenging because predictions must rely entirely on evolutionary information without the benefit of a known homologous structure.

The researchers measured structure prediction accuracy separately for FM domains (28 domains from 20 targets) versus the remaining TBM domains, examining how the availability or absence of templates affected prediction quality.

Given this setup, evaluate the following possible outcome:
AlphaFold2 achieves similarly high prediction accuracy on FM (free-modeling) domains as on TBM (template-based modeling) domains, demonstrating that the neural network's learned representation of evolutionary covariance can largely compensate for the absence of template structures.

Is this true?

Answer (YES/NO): NO